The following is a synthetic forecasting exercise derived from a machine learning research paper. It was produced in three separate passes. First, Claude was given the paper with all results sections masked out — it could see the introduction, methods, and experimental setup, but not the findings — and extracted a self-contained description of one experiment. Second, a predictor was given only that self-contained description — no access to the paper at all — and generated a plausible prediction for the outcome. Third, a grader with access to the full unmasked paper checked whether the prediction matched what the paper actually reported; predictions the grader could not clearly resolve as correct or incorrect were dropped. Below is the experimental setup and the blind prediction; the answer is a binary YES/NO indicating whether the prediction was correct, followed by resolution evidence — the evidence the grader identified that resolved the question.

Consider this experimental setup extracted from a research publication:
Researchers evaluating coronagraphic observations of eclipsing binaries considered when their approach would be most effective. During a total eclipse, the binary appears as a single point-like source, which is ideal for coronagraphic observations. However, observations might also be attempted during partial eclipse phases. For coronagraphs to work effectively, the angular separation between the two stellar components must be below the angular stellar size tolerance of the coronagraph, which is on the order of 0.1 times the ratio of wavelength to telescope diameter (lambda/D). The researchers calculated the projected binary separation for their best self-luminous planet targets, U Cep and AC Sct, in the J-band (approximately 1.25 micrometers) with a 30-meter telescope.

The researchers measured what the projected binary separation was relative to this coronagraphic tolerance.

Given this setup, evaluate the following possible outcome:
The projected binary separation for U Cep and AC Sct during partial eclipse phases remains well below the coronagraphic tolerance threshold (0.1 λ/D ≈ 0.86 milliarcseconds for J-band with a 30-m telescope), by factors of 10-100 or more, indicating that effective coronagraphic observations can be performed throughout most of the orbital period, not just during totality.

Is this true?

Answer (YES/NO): NO